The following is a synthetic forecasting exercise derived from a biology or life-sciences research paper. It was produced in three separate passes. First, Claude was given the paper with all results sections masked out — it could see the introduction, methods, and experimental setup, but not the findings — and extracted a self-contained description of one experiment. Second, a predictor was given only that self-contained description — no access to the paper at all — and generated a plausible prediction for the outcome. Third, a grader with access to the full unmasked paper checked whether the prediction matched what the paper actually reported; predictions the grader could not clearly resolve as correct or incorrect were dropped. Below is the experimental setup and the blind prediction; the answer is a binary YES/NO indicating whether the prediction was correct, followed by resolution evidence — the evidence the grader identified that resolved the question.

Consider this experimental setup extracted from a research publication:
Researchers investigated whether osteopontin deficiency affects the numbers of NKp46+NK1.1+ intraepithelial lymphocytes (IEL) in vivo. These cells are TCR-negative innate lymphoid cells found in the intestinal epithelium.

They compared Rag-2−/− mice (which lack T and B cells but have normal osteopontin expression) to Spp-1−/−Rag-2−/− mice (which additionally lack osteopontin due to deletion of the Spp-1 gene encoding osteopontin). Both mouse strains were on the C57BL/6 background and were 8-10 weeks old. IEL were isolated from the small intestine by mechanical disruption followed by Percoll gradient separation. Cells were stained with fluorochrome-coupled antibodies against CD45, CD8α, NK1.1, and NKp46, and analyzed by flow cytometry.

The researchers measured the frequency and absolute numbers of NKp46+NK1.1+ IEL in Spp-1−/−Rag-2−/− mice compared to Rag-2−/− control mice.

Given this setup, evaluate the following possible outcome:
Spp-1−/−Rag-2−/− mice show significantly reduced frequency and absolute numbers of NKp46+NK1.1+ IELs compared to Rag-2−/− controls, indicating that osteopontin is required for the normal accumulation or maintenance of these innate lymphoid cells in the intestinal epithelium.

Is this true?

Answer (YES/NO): NO